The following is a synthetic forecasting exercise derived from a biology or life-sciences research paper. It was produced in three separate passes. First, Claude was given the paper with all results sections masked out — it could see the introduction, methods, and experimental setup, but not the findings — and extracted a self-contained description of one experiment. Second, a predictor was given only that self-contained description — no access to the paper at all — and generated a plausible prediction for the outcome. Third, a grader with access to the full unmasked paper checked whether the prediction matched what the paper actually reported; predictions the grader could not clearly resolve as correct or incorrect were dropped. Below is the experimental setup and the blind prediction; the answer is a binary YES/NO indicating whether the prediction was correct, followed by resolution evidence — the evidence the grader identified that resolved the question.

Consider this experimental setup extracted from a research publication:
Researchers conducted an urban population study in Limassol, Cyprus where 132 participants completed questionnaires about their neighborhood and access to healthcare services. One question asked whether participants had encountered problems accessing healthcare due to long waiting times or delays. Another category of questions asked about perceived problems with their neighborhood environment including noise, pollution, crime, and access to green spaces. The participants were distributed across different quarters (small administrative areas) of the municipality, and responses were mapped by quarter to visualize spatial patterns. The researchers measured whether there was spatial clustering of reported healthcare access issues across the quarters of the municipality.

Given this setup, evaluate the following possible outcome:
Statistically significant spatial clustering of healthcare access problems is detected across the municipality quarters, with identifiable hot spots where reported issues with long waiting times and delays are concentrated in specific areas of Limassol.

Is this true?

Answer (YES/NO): NO